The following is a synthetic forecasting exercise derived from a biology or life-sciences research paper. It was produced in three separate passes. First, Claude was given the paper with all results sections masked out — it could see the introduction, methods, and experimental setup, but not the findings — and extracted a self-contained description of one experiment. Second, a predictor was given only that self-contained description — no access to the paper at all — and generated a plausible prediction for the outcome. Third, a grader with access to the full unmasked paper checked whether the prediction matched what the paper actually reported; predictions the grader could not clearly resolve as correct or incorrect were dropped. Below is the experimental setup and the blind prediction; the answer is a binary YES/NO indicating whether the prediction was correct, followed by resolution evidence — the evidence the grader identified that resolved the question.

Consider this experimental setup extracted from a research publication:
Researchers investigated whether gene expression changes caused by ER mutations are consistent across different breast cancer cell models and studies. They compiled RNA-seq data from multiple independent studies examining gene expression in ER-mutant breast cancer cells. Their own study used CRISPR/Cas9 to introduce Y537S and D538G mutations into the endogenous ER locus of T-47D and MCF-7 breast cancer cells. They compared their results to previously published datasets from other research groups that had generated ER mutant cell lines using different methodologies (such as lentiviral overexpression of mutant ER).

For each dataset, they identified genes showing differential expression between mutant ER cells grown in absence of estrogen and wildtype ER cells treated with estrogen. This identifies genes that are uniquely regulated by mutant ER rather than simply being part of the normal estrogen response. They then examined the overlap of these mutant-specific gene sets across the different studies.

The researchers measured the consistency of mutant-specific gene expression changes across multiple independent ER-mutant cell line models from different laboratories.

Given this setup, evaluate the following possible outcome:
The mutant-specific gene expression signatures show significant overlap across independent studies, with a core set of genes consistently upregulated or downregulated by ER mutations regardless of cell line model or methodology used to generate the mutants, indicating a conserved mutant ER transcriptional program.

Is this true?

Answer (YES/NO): YES